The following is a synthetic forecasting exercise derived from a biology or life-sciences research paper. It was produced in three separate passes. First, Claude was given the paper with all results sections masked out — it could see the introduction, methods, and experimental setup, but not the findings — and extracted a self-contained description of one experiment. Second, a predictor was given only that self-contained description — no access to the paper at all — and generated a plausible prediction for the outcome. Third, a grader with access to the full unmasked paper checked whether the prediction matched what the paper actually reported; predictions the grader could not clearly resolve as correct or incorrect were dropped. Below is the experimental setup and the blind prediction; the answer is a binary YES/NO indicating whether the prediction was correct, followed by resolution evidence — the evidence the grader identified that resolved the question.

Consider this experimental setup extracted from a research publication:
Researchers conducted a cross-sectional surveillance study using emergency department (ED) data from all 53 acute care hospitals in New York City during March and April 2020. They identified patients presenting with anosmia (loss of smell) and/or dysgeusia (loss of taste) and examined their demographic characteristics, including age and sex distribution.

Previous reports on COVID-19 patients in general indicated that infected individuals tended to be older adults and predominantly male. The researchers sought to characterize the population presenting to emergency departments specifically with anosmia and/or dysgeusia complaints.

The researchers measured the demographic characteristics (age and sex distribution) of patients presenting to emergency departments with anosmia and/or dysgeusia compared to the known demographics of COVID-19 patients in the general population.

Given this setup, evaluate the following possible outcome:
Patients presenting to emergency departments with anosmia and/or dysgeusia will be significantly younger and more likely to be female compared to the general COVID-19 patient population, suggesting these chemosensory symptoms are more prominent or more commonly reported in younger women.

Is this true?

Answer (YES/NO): YES